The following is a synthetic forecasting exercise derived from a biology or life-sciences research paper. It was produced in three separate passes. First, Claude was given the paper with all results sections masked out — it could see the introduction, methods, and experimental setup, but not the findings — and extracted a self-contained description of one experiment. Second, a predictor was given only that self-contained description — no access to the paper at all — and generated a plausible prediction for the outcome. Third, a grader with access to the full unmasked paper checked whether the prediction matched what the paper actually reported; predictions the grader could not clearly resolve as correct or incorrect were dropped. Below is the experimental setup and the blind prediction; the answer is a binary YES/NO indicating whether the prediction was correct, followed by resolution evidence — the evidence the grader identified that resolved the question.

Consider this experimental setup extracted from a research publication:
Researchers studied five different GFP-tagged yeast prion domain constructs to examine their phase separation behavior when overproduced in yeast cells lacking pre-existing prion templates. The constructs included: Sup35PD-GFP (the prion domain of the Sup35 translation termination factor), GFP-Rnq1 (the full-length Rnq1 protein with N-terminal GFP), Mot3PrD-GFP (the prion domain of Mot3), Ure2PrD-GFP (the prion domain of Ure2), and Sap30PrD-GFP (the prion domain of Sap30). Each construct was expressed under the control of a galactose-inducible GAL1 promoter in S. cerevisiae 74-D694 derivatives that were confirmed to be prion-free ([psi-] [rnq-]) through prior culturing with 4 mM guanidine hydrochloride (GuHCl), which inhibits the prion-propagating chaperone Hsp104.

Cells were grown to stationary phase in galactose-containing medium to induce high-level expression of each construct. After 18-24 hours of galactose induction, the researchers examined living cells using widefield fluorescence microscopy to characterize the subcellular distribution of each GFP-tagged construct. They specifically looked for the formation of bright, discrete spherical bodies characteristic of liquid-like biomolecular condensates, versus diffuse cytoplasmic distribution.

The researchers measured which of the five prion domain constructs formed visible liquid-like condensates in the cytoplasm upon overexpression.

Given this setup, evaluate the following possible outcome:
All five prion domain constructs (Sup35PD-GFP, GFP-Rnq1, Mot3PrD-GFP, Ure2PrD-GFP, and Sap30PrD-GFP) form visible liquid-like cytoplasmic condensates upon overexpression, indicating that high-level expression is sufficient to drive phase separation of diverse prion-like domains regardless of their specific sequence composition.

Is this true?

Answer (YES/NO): NO